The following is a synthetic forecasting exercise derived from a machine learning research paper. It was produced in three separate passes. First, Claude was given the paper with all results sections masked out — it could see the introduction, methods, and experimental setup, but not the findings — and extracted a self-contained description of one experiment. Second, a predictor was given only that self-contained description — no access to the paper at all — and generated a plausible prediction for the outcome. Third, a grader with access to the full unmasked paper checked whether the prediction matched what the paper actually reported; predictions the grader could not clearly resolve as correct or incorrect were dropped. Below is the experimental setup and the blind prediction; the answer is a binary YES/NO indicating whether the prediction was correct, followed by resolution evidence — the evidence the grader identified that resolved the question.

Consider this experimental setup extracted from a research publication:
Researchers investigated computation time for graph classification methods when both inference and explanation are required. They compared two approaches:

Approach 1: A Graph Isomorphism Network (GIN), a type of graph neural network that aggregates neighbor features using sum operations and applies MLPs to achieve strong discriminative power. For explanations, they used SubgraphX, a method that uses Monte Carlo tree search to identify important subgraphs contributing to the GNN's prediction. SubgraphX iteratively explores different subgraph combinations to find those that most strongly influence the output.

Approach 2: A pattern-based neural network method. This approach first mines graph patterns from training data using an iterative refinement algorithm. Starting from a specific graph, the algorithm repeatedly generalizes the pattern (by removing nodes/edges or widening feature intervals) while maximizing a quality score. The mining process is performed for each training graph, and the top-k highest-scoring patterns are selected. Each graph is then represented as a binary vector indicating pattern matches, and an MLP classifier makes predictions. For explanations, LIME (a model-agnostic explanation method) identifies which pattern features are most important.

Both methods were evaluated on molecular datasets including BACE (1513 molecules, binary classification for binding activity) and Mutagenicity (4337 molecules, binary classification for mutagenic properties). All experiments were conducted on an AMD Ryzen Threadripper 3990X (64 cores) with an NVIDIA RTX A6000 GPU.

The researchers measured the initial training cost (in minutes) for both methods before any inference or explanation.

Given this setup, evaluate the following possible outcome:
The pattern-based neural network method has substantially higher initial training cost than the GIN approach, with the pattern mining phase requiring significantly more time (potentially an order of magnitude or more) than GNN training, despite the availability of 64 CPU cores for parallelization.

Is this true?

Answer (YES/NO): YES